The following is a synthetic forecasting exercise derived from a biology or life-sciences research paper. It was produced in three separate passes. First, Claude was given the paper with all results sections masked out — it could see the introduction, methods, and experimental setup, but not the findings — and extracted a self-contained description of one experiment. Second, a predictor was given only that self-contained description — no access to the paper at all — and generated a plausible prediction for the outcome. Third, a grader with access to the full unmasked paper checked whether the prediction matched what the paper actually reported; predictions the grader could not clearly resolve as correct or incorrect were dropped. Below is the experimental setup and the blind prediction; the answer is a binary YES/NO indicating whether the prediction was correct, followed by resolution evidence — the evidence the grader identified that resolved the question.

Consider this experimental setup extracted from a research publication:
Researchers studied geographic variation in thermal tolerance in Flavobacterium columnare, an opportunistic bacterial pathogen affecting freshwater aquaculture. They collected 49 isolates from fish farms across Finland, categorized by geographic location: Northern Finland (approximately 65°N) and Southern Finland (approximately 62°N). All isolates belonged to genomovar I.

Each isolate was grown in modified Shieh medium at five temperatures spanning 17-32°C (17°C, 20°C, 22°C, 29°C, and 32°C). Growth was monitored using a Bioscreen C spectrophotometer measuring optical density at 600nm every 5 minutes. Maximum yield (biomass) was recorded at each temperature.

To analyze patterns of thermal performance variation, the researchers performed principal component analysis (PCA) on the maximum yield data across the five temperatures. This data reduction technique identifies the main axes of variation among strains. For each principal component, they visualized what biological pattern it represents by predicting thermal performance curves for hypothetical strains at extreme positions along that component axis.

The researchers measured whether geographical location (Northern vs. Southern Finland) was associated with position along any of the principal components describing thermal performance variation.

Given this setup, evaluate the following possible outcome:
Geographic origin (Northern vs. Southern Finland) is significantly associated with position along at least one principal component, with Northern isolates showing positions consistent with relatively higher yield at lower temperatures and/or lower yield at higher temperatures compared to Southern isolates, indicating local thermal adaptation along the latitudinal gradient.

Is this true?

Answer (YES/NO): YES